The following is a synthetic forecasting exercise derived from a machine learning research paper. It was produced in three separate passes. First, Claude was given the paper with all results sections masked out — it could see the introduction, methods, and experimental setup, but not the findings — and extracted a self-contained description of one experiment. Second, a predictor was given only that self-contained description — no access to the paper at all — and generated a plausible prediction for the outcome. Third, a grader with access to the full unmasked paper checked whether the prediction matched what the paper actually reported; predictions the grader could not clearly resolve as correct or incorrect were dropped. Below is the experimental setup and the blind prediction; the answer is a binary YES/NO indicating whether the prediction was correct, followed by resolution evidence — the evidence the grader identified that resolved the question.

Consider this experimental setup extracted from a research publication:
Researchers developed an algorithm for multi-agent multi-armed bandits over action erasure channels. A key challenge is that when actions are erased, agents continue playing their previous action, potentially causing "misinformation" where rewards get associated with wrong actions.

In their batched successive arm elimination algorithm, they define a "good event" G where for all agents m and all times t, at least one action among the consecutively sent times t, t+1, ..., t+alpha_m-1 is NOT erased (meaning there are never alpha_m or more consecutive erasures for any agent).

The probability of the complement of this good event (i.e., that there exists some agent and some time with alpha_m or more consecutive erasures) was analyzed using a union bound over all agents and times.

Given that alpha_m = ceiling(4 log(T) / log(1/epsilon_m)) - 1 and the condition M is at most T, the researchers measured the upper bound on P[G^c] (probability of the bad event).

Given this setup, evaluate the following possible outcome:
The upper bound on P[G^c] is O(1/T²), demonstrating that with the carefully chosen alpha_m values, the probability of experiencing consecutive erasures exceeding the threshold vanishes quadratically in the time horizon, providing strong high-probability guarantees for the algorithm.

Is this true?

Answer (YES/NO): NO